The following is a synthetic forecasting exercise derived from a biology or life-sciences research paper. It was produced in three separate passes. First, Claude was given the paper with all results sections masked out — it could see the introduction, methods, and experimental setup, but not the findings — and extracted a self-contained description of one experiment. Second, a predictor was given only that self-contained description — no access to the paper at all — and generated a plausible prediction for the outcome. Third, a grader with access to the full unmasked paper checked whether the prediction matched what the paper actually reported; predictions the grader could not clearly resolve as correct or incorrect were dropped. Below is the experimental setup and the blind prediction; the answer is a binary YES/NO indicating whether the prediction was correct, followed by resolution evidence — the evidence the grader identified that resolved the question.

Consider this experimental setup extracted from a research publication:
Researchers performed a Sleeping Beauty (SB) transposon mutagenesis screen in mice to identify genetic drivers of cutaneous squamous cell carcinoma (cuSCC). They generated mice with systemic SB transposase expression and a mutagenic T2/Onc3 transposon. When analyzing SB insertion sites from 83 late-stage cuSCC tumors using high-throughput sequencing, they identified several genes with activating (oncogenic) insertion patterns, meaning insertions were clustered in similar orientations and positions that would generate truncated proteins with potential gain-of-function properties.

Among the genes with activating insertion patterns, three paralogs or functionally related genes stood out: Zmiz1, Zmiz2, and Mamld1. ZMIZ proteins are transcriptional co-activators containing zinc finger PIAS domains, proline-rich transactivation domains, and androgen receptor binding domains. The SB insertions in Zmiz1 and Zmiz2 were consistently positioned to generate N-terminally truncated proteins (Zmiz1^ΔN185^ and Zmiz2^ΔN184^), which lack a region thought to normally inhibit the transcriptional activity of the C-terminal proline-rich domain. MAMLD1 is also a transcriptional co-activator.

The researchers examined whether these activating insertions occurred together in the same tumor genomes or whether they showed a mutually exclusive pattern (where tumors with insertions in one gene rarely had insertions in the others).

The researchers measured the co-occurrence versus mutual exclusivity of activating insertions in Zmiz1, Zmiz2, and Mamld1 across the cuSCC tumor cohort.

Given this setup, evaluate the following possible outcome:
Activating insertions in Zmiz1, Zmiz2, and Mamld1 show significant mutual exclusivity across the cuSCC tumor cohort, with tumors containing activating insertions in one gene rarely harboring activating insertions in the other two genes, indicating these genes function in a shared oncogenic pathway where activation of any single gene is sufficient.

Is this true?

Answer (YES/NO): YES